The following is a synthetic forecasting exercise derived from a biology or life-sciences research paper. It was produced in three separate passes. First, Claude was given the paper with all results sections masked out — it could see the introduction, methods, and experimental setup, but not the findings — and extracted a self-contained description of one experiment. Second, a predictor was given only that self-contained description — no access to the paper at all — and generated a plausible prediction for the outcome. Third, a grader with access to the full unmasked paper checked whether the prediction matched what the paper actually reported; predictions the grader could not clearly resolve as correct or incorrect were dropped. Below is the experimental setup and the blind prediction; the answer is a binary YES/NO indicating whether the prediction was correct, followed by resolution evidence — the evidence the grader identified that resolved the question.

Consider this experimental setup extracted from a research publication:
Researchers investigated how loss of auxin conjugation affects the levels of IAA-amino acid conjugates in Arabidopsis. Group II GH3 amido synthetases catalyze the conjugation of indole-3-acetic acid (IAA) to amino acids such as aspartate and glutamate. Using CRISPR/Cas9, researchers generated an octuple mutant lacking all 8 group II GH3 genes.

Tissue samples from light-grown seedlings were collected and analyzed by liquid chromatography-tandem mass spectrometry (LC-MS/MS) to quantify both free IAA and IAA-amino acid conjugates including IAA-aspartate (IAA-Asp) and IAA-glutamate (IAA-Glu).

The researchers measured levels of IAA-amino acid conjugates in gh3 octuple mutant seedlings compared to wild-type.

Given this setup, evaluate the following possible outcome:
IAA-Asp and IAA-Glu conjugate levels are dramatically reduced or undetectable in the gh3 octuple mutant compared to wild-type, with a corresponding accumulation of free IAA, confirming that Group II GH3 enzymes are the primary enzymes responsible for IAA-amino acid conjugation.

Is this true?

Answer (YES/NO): YES